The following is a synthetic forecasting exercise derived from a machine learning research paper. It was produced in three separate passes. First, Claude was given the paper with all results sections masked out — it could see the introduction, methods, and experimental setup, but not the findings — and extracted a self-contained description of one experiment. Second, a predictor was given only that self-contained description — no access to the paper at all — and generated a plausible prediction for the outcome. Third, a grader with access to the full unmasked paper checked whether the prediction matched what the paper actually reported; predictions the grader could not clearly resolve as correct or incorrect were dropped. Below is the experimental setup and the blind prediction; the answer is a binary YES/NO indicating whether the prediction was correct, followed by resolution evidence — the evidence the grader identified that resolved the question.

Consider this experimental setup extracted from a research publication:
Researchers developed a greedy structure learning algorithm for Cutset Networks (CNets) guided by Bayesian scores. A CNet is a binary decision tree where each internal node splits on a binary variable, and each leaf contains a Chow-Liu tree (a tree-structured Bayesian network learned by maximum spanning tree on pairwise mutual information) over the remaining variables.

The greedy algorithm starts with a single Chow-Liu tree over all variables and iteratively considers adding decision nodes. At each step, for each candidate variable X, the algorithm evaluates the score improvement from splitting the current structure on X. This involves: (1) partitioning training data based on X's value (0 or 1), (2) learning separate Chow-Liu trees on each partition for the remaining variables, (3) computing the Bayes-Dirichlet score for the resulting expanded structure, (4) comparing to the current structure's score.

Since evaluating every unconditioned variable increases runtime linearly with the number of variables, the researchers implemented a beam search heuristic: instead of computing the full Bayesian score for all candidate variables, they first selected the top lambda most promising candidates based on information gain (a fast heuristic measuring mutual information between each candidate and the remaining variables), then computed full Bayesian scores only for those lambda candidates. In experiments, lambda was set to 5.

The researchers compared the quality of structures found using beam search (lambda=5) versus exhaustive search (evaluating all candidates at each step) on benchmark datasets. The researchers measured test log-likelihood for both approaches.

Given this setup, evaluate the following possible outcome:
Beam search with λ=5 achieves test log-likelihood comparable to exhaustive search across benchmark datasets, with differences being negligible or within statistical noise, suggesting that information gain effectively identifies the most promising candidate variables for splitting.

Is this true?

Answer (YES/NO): YES